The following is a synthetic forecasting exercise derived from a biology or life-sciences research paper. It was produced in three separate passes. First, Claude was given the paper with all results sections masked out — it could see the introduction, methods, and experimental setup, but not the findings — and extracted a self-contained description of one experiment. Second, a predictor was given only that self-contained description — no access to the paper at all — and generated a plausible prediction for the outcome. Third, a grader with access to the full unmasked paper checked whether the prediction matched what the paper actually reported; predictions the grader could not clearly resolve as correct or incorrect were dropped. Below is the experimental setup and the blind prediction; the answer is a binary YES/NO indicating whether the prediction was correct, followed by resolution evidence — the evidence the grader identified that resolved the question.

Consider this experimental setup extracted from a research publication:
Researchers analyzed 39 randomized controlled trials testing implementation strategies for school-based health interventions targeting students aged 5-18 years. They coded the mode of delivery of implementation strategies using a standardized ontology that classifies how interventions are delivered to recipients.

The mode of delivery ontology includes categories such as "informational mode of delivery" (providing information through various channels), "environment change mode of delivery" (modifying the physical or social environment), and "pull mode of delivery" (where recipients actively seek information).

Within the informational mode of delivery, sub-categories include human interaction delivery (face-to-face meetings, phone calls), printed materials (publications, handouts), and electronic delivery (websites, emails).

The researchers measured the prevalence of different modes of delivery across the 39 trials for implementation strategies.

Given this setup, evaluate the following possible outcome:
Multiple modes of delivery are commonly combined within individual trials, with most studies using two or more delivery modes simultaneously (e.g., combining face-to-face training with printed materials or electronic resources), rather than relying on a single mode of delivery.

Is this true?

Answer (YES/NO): YES